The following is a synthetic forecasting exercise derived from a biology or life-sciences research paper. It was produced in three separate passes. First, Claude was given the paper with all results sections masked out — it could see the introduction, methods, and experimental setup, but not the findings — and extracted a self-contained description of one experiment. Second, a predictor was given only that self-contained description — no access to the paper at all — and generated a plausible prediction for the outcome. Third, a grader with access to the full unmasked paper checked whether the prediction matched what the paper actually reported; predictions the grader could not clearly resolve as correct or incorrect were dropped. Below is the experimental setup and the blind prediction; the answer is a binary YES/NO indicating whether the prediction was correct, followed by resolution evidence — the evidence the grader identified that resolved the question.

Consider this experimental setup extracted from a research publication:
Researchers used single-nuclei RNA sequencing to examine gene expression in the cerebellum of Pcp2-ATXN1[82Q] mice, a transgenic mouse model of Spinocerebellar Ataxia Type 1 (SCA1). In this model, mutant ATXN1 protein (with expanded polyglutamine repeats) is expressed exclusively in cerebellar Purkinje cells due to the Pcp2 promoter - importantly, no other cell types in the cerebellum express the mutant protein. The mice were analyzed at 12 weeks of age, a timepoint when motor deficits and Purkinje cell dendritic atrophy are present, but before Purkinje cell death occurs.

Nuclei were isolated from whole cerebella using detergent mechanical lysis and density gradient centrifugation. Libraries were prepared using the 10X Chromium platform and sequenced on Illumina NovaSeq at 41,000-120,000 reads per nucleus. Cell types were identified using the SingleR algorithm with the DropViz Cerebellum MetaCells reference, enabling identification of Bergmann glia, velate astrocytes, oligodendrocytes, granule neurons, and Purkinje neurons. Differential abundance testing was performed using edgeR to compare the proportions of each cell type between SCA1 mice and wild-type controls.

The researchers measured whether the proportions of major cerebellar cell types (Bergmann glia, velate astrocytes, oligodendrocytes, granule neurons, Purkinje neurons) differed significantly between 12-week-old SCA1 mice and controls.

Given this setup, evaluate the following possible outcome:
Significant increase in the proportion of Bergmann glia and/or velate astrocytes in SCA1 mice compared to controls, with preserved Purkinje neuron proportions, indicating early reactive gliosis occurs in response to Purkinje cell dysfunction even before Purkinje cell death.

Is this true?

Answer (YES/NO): NO